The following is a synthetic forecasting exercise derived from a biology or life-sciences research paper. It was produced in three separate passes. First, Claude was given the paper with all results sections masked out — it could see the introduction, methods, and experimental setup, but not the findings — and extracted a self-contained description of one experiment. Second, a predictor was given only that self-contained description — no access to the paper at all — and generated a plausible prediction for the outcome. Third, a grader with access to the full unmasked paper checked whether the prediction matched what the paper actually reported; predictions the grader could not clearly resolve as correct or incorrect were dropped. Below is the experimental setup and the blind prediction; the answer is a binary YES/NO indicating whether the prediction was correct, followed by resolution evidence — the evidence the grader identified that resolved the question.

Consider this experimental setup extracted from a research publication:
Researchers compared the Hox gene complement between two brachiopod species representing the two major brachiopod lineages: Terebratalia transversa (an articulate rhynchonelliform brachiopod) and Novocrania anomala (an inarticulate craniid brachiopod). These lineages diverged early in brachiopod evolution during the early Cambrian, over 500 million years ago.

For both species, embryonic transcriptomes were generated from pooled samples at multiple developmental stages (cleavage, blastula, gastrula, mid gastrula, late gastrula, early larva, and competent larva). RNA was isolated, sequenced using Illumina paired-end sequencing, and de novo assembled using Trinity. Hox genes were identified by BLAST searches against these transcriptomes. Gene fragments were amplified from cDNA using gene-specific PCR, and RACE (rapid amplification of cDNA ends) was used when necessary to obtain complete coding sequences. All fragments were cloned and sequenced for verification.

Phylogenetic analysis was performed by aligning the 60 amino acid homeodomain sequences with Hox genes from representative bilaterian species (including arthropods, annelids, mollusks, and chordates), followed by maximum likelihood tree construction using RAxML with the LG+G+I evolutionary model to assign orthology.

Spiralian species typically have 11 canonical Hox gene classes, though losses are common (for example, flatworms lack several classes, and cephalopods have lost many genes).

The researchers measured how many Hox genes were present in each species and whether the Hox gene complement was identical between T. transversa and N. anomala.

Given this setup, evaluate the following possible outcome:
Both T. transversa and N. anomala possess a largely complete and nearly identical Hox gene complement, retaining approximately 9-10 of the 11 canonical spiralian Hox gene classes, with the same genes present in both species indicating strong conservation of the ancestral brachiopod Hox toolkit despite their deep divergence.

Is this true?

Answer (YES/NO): NO